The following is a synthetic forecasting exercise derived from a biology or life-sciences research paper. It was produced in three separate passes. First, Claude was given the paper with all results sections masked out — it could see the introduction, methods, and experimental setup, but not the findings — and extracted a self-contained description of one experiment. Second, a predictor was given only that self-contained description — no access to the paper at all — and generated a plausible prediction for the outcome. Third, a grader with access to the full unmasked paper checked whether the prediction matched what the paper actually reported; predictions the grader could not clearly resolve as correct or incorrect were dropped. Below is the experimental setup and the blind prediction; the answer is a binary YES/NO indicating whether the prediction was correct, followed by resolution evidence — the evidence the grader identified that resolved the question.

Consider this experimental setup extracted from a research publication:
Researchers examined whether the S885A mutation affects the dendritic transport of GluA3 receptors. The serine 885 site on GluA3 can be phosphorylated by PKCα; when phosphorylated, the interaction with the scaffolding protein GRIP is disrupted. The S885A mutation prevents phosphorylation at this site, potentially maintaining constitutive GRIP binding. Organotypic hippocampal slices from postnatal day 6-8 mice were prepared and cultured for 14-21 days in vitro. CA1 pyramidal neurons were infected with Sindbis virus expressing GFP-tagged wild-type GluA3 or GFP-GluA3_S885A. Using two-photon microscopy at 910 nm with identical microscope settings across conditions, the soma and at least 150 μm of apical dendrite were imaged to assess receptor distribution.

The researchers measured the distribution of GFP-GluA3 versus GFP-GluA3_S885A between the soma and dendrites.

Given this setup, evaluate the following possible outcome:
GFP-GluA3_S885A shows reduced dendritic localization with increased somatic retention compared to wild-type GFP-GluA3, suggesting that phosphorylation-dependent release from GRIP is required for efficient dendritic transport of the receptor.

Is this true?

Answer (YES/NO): NO